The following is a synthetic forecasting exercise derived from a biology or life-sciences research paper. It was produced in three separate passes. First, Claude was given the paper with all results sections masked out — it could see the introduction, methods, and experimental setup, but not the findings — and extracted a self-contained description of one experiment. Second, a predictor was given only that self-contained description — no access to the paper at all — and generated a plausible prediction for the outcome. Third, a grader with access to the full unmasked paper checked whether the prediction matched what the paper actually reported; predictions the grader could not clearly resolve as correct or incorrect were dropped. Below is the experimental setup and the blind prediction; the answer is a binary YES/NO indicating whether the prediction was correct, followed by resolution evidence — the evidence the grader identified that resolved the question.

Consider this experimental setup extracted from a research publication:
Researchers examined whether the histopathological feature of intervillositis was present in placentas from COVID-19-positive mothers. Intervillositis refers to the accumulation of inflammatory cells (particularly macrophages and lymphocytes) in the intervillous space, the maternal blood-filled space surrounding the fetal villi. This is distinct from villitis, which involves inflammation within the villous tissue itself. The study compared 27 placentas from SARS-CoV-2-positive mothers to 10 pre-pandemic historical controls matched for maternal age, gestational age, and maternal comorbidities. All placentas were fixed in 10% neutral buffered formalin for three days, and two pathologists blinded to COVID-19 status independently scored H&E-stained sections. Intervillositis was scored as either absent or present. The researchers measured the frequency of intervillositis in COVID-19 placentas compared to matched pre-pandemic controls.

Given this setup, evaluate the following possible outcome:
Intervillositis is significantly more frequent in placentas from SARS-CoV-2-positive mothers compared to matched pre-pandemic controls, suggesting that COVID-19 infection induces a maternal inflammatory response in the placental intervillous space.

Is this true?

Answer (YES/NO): NO